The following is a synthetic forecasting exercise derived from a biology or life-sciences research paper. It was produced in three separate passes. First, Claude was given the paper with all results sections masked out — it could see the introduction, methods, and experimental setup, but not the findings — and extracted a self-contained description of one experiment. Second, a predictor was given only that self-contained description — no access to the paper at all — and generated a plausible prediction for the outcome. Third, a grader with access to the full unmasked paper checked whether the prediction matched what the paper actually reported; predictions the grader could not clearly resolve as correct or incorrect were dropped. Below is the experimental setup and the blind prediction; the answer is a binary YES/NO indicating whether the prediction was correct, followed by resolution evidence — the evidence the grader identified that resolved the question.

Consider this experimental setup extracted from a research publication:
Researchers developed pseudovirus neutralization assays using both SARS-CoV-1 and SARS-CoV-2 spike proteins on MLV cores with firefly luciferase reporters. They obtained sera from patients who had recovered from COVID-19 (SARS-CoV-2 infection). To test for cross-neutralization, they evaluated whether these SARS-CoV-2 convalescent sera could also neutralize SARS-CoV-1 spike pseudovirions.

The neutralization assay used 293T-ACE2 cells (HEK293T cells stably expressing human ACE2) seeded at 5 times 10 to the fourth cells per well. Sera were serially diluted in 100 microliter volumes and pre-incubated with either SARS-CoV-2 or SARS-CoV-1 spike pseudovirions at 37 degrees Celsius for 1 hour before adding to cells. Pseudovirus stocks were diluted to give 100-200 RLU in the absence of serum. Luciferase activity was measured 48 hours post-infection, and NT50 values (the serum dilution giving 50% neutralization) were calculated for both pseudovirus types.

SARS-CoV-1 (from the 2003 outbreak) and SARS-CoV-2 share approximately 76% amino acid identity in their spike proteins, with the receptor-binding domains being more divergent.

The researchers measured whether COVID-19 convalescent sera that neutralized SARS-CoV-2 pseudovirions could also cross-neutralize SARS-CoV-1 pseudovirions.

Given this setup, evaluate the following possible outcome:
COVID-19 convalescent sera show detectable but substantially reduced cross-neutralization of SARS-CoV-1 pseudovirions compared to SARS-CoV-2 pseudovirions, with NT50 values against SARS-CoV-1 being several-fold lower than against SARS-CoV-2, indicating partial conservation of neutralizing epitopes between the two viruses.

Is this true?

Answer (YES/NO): NO